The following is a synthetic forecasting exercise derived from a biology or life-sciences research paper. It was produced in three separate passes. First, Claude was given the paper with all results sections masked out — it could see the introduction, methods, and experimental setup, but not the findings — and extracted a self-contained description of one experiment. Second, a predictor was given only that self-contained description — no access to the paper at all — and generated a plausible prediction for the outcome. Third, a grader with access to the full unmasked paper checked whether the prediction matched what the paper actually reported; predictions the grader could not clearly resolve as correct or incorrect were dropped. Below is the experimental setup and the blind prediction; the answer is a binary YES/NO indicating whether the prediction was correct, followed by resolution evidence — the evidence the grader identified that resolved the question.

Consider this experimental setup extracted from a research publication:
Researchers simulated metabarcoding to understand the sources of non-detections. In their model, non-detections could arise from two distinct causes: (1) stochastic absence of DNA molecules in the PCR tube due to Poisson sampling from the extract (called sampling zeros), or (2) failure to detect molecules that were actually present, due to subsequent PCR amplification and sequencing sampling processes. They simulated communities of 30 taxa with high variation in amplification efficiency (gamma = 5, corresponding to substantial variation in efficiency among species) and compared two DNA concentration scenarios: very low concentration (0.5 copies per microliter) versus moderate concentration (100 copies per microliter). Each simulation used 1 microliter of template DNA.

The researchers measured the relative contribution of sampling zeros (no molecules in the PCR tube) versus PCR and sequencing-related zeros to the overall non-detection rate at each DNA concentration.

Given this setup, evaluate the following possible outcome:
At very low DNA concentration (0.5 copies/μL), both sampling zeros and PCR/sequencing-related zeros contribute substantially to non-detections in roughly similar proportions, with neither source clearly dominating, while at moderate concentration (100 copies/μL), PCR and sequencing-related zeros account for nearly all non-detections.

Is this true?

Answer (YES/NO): NO